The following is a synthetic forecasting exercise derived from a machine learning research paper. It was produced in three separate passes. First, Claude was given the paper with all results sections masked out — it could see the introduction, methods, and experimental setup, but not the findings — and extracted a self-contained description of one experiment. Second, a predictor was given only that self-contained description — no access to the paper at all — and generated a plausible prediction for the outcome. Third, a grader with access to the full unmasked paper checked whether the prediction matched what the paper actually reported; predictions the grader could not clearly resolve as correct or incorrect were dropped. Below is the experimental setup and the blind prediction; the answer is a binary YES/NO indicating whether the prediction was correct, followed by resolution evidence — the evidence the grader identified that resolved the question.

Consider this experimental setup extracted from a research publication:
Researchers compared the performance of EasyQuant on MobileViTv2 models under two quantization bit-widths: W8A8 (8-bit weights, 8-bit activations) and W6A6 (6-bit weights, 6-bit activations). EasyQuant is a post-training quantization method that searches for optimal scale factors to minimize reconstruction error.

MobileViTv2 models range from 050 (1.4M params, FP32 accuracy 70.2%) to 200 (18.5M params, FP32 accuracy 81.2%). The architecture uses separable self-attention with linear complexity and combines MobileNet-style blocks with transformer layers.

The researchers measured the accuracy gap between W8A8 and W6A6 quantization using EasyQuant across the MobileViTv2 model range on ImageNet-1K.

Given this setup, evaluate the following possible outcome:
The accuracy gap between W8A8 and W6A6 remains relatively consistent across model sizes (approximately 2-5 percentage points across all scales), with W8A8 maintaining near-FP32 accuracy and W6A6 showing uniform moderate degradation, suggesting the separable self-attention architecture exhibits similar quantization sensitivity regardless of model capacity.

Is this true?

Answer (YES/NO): NO